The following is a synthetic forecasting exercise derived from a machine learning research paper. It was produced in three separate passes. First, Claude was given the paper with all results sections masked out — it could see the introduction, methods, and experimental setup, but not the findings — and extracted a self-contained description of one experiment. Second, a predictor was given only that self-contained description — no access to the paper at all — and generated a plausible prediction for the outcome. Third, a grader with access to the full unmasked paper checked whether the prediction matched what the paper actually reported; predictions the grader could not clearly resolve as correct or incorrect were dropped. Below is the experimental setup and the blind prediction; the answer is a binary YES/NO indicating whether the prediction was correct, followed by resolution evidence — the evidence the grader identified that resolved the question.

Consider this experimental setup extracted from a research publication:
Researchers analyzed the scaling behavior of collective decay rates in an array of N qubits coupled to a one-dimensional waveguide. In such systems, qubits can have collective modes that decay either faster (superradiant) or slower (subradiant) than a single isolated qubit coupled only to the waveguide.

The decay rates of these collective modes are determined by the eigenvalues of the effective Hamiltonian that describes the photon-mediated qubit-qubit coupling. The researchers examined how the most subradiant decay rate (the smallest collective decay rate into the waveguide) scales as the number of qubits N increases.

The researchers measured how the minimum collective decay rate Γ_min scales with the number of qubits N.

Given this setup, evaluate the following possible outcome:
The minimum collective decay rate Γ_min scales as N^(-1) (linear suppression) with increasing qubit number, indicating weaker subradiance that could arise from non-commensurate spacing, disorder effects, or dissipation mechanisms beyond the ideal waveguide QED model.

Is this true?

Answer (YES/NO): NO